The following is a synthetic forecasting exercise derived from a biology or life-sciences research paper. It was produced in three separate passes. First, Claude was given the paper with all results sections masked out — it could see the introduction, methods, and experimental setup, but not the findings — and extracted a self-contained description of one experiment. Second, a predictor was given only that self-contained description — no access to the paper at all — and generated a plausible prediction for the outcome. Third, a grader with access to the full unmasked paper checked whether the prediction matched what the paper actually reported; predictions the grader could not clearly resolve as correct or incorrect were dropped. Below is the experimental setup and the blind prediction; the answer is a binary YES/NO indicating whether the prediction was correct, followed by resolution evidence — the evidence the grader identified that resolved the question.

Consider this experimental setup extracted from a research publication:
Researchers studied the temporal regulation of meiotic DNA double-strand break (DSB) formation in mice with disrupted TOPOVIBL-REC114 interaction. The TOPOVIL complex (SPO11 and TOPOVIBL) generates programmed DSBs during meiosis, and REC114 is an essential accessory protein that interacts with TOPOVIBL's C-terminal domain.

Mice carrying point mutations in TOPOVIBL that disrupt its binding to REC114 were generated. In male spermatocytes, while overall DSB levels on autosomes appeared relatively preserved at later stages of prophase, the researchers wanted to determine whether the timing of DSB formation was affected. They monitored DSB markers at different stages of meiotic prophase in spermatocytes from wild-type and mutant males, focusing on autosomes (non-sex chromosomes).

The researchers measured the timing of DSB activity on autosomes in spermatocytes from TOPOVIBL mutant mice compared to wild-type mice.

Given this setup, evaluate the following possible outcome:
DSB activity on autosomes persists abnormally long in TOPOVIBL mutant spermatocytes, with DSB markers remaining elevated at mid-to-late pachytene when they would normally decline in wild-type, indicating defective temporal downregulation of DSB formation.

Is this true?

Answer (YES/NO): NO